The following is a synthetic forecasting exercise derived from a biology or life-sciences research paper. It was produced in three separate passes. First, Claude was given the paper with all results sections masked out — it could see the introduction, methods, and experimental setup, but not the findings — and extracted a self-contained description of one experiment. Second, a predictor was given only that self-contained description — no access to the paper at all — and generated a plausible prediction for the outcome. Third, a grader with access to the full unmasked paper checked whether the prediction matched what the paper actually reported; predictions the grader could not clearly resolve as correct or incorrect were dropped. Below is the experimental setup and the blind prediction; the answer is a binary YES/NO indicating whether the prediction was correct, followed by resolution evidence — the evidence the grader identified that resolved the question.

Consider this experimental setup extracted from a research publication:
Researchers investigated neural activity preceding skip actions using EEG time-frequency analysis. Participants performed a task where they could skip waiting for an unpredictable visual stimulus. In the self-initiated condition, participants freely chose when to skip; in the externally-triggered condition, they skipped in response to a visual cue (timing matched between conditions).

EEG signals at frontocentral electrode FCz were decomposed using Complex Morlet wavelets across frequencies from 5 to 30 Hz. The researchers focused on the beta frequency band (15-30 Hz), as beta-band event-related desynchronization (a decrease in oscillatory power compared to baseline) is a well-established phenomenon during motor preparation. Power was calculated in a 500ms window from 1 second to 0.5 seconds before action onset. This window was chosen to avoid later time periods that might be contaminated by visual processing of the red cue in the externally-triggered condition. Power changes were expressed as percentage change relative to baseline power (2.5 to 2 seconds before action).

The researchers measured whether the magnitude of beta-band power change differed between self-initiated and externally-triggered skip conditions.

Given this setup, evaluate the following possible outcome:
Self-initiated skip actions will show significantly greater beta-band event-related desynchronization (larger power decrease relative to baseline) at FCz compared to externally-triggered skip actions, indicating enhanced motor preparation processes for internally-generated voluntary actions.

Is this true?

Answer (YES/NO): YES